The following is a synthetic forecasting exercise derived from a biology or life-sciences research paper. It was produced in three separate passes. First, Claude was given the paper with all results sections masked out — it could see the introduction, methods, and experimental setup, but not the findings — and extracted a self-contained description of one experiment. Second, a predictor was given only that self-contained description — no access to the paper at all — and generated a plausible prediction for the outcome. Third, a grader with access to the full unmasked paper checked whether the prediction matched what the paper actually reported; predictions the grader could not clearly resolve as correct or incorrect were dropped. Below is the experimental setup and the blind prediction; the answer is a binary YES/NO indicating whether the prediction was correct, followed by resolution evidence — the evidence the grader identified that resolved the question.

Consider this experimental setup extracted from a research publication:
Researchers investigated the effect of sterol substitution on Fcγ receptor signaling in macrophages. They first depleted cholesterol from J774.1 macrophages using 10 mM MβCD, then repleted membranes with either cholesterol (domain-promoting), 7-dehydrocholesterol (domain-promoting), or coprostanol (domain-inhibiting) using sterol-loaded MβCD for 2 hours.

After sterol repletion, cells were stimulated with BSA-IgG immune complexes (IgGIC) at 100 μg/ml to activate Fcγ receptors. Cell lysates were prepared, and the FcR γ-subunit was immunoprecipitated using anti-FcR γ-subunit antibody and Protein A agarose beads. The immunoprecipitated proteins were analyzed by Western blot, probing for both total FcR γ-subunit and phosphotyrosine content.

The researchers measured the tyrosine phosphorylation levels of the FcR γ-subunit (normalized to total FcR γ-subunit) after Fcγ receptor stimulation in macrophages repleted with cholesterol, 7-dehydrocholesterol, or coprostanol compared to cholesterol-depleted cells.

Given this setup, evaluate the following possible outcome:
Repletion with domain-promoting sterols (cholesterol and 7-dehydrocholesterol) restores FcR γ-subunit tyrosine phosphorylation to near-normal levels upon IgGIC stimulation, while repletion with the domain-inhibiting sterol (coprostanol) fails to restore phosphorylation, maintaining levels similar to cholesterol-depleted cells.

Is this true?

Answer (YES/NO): YES